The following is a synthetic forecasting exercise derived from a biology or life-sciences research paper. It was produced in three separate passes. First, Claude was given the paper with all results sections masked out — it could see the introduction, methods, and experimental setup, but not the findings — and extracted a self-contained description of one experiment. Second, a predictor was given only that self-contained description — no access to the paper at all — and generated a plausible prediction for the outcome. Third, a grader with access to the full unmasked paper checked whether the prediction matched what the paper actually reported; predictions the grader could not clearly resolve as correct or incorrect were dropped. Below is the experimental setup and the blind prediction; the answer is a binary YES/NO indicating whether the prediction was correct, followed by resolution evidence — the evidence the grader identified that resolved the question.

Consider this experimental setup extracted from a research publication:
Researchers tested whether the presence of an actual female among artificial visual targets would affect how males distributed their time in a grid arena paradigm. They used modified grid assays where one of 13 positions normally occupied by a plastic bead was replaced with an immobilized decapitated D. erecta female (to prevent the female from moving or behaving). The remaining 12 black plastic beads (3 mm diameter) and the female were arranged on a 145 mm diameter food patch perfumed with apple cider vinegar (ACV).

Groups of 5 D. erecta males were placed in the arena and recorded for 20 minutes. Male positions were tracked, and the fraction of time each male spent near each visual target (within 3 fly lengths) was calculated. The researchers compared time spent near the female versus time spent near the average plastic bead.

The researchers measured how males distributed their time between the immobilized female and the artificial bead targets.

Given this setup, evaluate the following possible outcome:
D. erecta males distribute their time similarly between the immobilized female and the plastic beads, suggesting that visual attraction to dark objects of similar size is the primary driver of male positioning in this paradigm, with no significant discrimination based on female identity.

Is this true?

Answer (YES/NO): NO